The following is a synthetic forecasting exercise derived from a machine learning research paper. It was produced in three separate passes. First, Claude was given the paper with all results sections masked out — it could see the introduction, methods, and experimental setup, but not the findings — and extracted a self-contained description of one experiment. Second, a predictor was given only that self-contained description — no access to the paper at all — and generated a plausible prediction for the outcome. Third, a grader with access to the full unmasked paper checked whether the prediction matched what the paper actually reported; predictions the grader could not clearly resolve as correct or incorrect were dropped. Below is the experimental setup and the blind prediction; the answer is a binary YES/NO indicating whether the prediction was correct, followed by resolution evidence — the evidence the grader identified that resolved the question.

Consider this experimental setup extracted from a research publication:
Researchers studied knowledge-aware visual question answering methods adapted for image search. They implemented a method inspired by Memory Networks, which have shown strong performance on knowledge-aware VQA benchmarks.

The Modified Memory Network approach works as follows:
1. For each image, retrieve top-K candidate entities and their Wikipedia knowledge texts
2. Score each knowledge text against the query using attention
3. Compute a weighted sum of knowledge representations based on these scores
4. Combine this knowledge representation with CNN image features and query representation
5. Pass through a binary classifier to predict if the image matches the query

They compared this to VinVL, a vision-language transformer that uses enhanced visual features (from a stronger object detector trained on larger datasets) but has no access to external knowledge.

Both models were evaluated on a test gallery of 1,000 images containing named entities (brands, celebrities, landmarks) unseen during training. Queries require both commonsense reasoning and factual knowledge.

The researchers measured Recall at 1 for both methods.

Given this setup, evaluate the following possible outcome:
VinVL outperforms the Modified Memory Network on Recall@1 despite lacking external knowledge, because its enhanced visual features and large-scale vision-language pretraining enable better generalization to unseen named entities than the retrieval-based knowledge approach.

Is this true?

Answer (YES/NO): YES